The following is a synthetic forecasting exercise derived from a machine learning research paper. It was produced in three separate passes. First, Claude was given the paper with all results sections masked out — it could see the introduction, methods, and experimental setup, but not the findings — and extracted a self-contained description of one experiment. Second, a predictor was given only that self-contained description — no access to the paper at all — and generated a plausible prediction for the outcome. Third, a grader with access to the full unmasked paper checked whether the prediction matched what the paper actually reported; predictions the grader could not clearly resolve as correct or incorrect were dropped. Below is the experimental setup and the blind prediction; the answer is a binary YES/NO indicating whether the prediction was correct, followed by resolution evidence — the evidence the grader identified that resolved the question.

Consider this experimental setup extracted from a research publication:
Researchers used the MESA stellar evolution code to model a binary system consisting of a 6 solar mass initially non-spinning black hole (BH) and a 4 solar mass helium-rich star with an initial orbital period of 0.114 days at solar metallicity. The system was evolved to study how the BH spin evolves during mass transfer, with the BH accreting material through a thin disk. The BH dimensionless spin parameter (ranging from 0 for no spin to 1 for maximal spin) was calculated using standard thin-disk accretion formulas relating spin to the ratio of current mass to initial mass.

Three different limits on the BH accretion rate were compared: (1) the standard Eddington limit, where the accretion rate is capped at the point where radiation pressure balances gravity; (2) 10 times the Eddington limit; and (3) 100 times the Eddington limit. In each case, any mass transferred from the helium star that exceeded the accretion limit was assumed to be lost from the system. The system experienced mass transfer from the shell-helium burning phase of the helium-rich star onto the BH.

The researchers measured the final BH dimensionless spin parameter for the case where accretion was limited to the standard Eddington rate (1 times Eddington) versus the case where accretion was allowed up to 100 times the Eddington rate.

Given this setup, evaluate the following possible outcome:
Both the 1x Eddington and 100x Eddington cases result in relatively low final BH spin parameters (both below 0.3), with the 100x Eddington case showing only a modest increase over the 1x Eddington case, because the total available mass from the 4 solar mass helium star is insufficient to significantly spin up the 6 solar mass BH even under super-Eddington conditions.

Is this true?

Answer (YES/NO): NO